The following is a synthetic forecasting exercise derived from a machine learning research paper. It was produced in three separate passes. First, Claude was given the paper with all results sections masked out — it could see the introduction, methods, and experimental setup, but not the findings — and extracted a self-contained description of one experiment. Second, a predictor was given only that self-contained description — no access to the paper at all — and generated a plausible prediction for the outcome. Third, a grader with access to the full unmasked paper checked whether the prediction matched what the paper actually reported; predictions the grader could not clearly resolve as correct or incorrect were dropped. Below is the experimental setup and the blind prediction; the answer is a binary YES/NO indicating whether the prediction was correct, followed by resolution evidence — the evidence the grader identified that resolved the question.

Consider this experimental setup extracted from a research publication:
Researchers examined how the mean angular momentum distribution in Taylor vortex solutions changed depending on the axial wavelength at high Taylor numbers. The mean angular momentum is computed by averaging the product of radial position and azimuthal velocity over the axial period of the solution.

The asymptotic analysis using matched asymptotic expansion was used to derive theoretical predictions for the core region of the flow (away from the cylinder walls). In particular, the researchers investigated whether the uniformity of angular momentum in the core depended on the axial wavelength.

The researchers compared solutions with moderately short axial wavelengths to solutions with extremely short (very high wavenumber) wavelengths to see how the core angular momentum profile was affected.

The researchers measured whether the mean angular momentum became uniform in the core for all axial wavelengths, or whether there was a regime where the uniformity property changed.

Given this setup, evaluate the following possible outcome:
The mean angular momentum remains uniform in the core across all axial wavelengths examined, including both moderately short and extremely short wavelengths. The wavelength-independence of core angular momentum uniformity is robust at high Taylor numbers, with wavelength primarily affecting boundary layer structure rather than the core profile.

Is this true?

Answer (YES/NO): NO